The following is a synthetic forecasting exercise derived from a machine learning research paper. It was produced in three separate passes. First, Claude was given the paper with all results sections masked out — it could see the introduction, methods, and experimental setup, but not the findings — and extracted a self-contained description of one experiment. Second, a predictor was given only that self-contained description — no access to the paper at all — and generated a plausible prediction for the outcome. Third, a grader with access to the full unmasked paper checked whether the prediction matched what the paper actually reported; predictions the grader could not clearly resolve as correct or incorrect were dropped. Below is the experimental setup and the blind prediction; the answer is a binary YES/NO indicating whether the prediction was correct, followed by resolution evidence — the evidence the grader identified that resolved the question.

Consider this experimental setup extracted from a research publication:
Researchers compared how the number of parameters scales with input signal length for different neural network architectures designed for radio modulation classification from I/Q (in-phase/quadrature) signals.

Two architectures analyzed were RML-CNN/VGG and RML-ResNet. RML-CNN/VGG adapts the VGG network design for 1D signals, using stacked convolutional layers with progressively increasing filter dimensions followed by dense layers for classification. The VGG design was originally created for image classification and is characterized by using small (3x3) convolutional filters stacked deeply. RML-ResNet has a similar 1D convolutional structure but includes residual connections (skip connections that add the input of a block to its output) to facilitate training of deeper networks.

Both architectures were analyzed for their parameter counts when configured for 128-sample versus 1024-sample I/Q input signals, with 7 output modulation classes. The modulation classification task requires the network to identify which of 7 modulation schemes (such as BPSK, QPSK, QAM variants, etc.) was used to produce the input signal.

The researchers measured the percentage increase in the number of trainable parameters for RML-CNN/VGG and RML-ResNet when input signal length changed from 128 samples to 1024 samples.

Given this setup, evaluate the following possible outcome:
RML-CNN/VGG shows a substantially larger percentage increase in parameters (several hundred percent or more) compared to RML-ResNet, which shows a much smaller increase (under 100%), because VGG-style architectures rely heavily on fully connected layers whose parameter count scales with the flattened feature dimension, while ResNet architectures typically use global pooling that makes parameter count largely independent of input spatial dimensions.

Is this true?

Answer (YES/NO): NO